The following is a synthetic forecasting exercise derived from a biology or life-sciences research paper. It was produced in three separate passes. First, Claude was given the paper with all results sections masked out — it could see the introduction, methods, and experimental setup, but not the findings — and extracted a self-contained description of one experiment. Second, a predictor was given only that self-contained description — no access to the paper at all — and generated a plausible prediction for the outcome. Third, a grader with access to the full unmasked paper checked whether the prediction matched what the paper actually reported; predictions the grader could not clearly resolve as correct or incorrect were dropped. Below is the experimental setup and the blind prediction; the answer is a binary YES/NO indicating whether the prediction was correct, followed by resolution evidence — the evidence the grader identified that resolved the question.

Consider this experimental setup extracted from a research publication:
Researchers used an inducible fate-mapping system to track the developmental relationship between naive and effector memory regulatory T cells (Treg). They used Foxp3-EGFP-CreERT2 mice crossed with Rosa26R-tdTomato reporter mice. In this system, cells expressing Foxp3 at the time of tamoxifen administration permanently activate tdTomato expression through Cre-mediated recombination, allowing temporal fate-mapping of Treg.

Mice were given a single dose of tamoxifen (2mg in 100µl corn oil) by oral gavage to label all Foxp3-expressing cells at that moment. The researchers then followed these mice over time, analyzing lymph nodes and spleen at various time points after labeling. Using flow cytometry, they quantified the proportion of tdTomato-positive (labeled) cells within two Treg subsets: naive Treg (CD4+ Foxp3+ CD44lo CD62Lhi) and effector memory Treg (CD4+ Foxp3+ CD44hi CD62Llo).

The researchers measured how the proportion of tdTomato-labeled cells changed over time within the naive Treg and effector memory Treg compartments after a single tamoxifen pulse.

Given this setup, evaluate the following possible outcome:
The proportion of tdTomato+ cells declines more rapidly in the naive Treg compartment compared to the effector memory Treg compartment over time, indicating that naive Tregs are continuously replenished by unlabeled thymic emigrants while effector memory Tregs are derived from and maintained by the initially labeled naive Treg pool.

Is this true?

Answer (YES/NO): YES